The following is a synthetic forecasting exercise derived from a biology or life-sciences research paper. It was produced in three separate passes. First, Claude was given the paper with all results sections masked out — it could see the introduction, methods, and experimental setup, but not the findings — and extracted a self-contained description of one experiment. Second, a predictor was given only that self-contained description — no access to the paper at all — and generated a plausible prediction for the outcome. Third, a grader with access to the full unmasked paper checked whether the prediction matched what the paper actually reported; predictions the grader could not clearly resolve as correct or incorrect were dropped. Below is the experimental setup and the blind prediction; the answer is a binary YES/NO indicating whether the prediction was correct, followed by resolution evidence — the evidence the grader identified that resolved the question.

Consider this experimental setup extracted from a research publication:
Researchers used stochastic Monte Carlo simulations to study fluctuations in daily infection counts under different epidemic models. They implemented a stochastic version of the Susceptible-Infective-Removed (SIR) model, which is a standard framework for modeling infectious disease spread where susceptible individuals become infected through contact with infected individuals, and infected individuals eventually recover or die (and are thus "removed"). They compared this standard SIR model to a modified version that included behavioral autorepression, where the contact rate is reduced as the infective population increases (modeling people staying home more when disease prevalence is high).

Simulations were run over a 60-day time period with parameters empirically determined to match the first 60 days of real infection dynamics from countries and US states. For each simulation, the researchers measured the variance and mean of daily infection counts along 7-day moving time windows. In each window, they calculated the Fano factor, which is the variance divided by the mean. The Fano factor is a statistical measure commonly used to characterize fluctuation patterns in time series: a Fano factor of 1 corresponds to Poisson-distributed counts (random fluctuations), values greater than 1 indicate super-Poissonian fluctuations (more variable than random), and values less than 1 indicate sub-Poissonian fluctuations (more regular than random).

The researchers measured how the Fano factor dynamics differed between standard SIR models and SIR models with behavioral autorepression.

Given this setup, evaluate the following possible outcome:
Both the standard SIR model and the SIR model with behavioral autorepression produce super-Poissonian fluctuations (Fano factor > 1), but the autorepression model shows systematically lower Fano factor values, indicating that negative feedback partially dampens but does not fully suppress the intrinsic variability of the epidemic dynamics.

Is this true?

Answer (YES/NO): YES